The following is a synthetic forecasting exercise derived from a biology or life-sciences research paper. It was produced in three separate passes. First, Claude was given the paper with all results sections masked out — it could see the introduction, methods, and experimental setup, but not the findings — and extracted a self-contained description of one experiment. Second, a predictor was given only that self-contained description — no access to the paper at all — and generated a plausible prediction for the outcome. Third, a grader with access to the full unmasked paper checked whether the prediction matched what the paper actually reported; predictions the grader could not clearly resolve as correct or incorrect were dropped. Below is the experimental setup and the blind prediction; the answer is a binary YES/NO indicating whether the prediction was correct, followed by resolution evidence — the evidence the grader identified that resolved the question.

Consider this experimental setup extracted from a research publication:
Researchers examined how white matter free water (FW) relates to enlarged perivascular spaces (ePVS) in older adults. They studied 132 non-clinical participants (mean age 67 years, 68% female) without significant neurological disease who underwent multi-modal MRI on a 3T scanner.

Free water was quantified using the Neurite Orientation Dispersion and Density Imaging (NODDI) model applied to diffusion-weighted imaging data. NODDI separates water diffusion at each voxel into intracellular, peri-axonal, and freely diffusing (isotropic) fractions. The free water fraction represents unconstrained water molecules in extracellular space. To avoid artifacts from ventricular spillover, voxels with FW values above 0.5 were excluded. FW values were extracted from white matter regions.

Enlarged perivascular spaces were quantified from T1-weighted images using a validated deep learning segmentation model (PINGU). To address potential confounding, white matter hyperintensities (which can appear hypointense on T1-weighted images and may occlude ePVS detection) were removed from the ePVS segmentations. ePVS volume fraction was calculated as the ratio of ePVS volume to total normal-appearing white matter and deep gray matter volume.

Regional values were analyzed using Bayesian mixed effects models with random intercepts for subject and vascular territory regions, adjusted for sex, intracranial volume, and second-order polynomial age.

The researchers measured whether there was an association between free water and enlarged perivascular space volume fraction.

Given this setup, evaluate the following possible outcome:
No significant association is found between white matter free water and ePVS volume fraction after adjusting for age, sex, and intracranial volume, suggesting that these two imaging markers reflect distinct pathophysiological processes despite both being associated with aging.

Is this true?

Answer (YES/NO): NO